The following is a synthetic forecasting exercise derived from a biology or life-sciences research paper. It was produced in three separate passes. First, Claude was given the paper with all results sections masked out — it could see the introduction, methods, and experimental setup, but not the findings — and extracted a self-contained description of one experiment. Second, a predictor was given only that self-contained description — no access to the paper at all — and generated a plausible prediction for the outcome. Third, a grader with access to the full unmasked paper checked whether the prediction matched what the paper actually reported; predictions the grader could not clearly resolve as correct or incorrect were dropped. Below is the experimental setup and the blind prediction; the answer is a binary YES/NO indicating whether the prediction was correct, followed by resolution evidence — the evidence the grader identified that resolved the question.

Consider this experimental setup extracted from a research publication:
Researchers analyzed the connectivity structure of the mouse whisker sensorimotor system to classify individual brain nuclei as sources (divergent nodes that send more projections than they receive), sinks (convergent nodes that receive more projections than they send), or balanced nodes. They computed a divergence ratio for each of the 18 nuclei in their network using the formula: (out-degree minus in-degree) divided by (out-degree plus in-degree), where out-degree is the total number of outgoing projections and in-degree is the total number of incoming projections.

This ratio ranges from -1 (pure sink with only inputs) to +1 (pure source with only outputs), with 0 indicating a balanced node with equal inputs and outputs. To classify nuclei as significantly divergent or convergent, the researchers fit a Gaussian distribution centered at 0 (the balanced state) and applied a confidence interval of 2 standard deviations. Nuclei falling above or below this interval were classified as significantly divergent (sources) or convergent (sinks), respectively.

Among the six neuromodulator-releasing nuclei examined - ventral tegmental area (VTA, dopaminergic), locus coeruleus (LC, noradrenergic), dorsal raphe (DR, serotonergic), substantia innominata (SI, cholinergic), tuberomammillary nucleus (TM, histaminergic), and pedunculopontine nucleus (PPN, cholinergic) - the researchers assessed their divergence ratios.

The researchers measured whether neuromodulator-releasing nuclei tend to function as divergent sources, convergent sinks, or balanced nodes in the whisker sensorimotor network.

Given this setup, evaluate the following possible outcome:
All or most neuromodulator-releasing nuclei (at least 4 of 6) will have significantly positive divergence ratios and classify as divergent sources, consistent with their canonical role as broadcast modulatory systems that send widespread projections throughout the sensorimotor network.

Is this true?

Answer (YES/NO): NO